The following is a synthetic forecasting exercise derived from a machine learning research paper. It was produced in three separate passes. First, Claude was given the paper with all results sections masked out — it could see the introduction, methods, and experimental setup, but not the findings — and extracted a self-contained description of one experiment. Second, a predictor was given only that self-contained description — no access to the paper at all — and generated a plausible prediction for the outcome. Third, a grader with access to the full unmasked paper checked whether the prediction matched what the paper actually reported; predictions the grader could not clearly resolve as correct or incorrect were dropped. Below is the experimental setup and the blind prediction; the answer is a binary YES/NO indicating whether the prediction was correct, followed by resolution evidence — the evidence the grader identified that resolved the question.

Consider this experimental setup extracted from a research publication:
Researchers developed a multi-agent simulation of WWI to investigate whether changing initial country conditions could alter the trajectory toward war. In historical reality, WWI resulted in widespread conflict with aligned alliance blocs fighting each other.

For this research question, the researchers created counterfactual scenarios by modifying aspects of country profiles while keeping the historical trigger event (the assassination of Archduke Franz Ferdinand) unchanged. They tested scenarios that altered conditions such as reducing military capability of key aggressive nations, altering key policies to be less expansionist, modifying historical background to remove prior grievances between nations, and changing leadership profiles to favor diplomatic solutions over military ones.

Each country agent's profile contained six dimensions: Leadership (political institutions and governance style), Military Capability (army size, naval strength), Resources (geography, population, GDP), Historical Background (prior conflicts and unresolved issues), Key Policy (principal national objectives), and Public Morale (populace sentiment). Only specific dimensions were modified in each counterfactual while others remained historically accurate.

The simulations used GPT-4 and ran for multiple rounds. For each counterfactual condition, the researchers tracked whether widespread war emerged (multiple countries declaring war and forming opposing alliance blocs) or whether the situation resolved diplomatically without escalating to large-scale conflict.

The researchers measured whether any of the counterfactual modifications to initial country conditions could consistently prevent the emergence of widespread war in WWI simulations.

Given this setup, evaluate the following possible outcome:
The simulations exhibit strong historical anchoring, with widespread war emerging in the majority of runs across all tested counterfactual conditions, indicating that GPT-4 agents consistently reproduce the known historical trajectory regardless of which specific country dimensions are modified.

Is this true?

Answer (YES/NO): NO